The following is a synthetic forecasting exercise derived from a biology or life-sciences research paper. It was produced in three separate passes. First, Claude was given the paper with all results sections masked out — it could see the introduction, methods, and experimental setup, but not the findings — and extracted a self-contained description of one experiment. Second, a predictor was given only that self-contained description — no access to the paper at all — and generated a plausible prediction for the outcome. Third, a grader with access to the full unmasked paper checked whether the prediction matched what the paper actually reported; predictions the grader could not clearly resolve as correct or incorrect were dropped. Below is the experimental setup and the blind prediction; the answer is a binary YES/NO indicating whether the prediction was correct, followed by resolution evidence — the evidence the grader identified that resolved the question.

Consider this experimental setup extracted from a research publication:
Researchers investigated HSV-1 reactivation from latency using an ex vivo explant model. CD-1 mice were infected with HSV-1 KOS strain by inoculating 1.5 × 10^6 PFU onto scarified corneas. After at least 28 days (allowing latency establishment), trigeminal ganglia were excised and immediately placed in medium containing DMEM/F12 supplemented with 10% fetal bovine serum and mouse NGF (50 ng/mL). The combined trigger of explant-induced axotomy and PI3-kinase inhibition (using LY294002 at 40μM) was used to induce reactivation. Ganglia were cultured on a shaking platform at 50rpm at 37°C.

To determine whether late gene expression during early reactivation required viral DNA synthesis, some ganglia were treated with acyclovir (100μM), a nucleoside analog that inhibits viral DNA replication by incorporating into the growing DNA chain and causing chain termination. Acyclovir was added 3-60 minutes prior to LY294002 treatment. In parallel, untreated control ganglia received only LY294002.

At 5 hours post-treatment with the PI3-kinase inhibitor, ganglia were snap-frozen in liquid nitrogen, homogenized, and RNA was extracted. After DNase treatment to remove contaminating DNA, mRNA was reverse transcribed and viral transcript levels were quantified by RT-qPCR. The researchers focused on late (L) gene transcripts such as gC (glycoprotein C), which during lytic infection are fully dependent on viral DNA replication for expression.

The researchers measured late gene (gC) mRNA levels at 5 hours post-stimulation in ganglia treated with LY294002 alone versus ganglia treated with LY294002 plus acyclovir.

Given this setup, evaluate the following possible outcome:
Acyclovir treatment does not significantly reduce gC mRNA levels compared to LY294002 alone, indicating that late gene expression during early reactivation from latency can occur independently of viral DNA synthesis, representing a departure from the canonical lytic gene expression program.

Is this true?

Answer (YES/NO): YES